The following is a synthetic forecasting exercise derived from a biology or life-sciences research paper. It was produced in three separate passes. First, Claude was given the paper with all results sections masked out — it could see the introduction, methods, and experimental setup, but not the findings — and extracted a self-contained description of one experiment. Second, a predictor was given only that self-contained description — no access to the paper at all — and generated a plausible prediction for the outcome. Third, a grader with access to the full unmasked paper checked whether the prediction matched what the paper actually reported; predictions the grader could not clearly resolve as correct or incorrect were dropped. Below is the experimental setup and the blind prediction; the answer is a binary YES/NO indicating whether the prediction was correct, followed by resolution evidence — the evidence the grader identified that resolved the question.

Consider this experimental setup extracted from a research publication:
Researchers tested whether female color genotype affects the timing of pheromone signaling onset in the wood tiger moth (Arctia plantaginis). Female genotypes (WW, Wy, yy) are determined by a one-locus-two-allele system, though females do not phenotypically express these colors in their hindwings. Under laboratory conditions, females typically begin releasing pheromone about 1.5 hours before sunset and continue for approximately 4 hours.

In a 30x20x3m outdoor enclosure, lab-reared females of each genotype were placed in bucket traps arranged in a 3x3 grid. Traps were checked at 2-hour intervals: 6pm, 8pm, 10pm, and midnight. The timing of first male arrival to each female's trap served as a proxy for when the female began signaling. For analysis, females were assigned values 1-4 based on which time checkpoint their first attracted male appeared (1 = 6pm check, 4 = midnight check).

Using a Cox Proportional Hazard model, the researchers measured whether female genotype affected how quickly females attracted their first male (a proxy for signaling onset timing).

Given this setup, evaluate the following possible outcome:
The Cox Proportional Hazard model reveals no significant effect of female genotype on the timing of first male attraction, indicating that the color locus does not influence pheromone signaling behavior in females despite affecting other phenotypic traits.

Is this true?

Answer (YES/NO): NO